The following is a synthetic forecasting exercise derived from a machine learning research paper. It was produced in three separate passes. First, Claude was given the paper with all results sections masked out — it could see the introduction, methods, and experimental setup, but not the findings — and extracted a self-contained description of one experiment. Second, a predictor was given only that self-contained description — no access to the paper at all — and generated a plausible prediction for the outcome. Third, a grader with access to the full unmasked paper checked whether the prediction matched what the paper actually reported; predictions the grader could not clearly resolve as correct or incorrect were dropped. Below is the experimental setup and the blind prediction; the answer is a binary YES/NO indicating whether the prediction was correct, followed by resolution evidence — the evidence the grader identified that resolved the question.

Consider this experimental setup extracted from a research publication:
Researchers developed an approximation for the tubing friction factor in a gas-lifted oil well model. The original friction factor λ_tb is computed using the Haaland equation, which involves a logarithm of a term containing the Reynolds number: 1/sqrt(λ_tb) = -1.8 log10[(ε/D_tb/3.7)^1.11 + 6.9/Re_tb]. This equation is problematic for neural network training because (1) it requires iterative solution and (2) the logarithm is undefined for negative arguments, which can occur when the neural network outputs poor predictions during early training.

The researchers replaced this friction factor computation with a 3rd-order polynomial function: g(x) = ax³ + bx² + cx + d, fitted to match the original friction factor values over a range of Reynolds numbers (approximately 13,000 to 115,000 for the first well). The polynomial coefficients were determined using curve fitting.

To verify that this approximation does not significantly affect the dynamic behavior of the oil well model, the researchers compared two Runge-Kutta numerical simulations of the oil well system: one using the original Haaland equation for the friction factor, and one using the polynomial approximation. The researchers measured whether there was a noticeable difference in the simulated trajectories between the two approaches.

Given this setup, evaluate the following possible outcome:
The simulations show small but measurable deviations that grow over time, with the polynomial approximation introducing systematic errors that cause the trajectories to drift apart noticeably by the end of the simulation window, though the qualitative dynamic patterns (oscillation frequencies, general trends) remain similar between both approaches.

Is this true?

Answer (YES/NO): NO